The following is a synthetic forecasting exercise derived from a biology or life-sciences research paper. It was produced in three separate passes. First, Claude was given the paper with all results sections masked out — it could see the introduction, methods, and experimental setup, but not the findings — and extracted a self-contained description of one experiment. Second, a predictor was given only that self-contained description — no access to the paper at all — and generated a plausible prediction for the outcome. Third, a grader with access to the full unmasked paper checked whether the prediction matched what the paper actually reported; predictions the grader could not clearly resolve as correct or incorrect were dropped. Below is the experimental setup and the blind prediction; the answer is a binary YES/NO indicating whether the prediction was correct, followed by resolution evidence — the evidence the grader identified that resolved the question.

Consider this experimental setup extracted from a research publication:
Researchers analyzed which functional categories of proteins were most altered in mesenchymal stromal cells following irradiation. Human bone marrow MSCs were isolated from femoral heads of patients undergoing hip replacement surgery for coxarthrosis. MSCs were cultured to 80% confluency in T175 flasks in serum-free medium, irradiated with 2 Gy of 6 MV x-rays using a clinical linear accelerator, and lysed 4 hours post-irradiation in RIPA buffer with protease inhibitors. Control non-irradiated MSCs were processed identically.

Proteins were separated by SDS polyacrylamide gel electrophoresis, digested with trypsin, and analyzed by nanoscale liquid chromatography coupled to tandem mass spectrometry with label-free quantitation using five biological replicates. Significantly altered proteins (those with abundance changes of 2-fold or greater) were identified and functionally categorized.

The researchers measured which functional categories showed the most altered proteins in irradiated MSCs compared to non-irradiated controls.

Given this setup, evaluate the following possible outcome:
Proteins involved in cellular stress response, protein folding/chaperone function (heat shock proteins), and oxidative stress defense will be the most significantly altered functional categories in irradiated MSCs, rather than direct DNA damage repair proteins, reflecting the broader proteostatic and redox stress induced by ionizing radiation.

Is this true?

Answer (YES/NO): NO